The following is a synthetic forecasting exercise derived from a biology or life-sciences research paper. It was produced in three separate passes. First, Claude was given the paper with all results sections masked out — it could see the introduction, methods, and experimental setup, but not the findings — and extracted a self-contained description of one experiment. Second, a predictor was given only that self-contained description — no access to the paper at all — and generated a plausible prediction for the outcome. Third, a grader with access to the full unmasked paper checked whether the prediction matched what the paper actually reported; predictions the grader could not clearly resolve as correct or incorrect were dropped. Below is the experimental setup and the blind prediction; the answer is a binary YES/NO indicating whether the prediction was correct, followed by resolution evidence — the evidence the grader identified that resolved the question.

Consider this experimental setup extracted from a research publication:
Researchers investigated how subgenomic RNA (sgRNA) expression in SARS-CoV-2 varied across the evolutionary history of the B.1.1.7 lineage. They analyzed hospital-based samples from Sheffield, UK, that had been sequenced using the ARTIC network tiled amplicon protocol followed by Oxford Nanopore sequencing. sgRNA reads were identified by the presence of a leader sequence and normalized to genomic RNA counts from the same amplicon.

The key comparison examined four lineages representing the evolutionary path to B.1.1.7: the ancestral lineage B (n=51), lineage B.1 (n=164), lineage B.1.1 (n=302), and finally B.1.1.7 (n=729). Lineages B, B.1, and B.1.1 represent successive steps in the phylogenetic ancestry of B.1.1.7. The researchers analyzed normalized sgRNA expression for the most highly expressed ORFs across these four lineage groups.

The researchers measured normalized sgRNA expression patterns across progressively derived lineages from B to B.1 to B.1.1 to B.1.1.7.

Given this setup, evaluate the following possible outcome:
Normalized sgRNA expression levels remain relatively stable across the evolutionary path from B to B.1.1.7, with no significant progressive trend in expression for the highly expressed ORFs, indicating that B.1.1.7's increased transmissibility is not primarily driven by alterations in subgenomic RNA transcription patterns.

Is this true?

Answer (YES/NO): NO